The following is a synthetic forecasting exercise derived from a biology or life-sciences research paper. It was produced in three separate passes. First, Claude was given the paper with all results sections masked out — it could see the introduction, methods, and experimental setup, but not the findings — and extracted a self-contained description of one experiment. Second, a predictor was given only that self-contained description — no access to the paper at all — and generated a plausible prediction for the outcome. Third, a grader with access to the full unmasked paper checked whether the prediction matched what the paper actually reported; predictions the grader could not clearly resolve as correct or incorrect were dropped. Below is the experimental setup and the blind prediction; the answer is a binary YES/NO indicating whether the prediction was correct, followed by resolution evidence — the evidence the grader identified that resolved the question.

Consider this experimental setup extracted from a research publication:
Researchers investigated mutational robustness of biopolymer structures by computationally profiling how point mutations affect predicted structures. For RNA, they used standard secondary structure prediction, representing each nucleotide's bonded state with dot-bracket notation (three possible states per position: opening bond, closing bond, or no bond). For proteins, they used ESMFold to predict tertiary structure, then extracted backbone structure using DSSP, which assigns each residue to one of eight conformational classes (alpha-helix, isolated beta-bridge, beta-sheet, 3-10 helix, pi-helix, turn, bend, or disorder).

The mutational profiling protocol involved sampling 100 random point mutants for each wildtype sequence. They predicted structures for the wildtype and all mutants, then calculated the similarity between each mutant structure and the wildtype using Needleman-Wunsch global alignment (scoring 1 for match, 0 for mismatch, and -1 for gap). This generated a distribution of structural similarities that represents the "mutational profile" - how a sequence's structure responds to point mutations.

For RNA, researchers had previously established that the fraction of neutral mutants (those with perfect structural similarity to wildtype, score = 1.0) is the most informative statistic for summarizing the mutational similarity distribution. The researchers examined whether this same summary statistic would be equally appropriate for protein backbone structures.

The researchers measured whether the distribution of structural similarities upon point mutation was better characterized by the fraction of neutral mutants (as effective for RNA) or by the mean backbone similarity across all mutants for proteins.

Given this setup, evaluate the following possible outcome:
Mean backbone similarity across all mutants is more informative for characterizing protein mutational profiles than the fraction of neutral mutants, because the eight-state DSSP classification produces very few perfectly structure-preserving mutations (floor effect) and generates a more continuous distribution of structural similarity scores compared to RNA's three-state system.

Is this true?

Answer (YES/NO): YES